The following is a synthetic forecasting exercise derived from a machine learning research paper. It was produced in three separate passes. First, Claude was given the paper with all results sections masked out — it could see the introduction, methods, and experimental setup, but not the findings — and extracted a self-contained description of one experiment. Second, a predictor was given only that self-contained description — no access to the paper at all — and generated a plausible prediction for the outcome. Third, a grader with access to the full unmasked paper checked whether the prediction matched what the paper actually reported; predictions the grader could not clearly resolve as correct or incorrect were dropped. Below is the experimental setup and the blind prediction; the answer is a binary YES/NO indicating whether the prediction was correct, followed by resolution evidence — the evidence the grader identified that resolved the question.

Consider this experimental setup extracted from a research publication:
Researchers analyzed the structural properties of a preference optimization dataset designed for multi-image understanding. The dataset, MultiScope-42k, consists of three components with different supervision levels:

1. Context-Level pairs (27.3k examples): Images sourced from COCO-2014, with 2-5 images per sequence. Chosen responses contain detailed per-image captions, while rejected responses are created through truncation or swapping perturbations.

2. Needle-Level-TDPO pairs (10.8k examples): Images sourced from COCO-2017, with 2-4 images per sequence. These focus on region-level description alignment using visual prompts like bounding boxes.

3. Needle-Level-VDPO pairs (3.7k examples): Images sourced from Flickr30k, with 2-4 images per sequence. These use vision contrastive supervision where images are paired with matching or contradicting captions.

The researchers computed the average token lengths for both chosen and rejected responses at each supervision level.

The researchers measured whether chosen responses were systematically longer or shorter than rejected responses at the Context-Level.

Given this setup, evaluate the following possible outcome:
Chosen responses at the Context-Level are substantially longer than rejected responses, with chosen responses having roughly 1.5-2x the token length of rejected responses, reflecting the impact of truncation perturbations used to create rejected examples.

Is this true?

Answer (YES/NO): YES